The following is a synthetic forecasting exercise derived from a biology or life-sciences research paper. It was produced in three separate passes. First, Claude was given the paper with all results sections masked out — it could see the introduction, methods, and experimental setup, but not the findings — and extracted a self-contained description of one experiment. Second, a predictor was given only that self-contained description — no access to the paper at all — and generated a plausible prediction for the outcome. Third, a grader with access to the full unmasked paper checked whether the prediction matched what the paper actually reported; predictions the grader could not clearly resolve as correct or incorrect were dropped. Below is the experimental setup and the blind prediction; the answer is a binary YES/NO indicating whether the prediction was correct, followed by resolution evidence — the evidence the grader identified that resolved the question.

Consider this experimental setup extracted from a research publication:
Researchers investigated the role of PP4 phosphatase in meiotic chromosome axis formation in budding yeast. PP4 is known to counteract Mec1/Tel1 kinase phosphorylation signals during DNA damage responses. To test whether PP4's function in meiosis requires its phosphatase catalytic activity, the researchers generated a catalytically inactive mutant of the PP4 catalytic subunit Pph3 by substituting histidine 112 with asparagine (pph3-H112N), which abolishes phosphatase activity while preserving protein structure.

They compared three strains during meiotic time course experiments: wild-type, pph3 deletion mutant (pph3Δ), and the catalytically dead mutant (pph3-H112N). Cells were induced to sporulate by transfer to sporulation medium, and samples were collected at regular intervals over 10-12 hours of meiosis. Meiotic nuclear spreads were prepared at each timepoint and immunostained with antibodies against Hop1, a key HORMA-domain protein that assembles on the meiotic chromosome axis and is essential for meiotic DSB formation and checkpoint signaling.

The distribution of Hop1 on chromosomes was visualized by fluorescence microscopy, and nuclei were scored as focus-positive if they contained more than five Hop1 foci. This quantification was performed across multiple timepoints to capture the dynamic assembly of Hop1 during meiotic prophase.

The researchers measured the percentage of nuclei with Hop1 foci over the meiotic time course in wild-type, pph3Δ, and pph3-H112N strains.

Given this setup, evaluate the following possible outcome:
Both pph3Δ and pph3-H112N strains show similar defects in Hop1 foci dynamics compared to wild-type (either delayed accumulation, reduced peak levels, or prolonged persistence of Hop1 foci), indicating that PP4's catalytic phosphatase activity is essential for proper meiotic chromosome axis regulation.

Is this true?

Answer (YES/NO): YES